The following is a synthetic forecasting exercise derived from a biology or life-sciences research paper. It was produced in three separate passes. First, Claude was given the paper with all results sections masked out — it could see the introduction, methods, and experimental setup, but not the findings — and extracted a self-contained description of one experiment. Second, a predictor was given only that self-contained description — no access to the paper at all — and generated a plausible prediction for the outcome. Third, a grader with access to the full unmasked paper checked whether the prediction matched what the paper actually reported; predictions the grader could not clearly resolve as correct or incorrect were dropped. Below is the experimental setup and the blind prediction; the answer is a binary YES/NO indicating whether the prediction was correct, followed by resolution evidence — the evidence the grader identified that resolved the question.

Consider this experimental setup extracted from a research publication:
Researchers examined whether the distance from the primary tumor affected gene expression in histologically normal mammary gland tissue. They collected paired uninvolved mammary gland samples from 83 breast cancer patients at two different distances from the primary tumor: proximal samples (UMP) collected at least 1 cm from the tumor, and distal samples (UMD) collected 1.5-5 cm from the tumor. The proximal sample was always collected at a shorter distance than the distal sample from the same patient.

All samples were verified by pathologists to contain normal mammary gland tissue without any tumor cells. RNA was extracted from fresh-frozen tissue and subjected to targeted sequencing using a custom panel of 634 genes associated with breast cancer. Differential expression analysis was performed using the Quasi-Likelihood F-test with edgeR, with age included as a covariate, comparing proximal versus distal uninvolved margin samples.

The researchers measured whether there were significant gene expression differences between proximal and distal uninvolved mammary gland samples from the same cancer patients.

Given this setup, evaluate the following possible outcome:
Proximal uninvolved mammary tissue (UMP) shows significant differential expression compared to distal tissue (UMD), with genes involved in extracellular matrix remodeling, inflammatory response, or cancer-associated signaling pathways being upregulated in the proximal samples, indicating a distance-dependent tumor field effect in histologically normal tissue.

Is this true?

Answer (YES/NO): NO